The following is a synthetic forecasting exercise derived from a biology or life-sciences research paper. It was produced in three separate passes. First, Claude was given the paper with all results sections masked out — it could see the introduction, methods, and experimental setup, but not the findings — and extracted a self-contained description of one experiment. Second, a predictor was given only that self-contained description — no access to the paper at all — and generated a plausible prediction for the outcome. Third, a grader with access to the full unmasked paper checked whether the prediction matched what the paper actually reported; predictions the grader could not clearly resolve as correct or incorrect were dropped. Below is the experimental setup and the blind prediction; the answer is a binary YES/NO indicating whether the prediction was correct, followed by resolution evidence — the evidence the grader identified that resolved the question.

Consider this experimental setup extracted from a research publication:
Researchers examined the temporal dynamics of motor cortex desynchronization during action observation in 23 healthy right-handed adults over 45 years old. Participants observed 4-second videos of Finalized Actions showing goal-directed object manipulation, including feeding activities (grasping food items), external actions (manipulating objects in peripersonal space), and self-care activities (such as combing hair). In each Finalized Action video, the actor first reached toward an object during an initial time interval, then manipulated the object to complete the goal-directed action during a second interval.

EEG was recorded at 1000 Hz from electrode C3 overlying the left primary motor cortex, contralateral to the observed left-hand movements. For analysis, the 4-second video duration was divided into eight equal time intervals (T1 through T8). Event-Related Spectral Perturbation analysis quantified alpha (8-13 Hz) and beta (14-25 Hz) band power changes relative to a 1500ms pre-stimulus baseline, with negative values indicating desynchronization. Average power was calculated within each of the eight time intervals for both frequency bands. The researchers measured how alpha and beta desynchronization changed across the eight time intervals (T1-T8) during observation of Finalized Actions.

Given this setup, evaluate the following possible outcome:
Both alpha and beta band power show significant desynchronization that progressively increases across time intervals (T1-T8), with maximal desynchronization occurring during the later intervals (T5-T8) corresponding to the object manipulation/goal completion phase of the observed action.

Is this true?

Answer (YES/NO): NO